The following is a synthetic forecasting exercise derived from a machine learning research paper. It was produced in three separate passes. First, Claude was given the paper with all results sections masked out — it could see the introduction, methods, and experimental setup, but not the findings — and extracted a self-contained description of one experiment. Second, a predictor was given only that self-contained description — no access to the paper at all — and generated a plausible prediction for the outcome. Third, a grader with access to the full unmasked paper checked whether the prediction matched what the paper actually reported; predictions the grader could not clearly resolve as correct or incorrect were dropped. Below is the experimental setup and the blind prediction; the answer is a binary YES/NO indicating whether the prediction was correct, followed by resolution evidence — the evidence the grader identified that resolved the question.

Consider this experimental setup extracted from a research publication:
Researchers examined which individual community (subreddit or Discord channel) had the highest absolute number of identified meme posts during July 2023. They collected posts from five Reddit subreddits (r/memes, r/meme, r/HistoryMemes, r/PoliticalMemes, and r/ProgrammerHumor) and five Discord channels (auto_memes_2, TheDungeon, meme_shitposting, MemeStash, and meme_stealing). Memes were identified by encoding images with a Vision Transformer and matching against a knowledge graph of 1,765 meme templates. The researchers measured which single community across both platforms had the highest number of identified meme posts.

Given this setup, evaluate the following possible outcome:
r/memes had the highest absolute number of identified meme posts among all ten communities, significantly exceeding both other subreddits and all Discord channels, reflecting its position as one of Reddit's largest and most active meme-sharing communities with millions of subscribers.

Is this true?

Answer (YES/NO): NO